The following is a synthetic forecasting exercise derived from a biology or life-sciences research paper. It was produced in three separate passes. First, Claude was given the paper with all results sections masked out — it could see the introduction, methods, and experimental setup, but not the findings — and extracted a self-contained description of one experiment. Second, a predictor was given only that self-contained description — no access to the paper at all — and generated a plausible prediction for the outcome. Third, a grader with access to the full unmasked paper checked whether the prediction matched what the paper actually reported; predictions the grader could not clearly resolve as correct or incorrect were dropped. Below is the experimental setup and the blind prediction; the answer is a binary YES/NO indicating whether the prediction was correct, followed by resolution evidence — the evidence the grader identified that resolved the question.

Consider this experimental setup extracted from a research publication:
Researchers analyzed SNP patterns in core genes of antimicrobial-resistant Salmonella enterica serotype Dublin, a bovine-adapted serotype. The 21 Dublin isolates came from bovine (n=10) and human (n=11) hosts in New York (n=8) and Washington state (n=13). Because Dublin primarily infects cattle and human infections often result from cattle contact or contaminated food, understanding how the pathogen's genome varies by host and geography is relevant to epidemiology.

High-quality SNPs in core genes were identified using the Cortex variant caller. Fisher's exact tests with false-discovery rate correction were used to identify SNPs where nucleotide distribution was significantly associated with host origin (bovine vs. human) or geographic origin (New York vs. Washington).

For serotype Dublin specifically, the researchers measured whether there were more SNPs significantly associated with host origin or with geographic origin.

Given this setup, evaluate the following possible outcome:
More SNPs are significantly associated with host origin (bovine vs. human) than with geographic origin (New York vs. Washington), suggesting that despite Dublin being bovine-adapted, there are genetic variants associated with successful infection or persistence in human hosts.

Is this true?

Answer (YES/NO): NO